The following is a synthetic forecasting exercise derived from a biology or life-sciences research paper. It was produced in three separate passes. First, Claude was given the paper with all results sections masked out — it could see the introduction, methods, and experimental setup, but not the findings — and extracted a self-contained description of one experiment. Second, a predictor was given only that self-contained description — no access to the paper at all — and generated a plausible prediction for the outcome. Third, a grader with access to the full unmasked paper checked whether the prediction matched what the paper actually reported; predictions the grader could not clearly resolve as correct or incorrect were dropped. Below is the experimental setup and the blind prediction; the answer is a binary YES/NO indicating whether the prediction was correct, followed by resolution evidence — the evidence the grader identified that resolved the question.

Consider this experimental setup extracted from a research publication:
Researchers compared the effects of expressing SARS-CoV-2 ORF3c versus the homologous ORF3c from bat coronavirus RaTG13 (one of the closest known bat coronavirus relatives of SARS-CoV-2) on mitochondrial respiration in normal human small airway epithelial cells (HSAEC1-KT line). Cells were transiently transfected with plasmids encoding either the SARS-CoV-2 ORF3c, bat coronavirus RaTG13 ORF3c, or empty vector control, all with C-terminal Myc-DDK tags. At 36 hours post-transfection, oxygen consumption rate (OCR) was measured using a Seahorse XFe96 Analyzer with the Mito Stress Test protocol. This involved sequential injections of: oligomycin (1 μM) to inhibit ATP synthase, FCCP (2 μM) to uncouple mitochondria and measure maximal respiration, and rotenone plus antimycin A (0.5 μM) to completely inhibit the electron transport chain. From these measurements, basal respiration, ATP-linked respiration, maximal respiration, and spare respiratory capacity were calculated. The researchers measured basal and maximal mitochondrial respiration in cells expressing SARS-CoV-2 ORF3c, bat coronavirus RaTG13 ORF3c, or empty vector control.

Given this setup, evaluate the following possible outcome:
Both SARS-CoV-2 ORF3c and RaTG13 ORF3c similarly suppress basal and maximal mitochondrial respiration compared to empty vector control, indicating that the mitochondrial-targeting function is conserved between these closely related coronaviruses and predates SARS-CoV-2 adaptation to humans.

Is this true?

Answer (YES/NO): NO